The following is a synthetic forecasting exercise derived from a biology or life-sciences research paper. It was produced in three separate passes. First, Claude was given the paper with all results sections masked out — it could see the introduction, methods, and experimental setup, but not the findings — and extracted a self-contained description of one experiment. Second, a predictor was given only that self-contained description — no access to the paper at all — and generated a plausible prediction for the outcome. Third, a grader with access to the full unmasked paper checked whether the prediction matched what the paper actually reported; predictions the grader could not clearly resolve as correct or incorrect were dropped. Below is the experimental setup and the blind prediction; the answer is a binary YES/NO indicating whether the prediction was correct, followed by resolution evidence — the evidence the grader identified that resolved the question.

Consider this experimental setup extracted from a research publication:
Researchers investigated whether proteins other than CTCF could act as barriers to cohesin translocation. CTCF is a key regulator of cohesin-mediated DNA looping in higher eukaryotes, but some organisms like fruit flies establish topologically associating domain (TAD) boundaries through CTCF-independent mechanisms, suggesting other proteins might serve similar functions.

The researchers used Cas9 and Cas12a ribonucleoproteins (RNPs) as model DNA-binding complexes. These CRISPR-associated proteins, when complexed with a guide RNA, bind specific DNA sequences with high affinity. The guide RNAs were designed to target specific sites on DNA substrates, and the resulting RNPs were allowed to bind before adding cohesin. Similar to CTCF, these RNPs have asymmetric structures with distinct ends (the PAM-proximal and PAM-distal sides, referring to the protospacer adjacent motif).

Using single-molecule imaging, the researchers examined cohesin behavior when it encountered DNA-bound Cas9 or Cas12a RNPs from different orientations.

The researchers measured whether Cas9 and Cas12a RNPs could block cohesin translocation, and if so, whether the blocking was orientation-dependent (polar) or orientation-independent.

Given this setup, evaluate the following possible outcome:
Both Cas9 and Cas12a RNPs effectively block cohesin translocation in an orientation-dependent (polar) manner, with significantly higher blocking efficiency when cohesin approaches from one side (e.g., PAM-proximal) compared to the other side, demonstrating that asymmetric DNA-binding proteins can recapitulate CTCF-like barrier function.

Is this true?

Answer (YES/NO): YES